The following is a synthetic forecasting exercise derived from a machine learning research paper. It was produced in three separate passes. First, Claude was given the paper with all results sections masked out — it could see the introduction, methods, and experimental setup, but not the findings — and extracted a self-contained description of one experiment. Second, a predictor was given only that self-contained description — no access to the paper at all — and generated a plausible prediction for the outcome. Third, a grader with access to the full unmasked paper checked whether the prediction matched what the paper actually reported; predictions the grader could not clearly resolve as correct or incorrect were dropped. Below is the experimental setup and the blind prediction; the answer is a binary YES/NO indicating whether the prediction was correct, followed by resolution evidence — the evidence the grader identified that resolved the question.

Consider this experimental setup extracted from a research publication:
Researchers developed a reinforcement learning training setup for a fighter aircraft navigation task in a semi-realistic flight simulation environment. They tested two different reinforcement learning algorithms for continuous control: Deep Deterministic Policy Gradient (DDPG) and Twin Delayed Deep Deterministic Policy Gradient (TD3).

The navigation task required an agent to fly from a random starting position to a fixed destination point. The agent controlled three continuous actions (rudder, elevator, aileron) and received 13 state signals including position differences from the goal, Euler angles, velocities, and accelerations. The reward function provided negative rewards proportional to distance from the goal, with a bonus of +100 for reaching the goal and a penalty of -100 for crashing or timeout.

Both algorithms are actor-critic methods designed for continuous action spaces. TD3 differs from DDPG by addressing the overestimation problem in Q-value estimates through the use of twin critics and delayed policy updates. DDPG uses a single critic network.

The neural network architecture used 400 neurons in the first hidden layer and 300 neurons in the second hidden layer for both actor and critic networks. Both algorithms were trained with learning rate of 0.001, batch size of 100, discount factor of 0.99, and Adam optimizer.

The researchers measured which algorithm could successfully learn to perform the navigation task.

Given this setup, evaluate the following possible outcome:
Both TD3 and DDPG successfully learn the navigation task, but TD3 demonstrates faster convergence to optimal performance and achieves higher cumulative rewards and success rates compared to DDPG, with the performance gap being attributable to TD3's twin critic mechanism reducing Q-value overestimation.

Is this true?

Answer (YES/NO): NO